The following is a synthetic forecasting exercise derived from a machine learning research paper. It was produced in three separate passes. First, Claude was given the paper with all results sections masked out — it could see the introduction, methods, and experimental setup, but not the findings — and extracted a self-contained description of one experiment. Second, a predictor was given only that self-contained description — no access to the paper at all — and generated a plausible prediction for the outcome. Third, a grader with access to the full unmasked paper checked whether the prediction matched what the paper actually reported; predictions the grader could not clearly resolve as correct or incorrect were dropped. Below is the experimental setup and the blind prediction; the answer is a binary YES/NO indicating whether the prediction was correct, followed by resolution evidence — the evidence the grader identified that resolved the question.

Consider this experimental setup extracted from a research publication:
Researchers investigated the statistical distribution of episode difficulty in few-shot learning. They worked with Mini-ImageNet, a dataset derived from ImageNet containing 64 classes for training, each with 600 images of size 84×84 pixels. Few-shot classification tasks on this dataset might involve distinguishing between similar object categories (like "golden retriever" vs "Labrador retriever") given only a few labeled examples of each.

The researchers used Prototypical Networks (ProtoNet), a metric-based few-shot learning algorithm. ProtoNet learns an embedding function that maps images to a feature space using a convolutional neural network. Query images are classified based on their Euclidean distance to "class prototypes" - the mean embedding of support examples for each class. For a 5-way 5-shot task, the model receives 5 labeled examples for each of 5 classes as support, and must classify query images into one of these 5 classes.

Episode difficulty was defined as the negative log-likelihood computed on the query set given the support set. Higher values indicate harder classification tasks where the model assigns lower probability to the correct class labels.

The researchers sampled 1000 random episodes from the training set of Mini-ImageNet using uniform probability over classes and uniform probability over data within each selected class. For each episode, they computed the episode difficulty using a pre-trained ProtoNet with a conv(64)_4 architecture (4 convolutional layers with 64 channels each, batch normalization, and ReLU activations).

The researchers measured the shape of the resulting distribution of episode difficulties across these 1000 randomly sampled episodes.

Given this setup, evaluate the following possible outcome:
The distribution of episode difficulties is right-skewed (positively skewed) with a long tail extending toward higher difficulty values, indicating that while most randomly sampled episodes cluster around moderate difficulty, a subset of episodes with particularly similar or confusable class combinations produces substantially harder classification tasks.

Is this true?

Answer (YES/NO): NO